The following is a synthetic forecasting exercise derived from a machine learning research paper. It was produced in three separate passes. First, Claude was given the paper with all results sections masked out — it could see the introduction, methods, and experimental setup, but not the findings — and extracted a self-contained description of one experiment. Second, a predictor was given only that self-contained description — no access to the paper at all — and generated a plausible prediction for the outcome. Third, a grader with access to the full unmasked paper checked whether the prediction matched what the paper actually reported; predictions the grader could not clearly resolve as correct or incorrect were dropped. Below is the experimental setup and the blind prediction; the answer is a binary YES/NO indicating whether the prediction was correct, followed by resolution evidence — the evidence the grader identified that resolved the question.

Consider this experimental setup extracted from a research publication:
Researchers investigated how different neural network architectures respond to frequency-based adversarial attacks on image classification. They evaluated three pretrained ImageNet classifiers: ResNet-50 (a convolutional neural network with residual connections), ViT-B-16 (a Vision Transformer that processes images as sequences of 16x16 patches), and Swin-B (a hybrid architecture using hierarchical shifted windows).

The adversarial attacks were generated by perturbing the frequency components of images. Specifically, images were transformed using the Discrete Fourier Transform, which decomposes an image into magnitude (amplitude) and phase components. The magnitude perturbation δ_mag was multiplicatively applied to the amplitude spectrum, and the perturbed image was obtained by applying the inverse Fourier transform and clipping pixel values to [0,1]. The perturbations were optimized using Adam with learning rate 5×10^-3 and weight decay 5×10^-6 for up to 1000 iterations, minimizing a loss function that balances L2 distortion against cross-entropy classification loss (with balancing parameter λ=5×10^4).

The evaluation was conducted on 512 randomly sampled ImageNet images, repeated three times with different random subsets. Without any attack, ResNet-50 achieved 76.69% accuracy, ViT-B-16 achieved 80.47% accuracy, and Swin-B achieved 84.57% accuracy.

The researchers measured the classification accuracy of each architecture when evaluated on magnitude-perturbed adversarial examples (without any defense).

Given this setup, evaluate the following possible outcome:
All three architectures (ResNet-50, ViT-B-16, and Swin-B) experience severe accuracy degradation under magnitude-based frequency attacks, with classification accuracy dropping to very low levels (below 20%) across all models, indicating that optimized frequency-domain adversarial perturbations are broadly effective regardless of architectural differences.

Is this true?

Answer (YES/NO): YES